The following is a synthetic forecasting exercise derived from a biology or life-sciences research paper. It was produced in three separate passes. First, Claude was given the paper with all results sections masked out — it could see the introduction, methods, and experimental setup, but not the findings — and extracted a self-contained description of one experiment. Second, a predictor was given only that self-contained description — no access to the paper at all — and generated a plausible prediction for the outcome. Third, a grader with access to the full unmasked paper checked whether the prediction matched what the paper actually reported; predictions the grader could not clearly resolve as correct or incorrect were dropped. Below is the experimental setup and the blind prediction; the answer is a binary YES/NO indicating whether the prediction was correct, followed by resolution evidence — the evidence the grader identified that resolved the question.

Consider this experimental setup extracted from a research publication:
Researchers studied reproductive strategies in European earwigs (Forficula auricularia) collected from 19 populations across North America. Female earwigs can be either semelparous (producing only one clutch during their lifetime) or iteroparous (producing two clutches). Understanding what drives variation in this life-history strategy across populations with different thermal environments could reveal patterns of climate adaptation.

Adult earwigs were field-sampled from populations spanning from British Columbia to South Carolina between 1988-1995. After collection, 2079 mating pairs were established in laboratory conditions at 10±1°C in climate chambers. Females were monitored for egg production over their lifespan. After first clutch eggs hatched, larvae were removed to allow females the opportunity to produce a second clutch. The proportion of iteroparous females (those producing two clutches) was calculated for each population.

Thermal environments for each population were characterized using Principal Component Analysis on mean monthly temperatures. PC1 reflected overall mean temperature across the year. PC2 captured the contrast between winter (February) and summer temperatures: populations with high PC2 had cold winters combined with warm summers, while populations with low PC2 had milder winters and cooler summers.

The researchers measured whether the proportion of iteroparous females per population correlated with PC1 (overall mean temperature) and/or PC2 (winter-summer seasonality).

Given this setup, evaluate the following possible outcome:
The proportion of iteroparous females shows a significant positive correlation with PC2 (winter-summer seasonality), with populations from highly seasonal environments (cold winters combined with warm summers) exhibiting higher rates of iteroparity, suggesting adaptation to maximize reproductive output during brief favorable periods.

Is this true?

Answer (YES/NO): NO